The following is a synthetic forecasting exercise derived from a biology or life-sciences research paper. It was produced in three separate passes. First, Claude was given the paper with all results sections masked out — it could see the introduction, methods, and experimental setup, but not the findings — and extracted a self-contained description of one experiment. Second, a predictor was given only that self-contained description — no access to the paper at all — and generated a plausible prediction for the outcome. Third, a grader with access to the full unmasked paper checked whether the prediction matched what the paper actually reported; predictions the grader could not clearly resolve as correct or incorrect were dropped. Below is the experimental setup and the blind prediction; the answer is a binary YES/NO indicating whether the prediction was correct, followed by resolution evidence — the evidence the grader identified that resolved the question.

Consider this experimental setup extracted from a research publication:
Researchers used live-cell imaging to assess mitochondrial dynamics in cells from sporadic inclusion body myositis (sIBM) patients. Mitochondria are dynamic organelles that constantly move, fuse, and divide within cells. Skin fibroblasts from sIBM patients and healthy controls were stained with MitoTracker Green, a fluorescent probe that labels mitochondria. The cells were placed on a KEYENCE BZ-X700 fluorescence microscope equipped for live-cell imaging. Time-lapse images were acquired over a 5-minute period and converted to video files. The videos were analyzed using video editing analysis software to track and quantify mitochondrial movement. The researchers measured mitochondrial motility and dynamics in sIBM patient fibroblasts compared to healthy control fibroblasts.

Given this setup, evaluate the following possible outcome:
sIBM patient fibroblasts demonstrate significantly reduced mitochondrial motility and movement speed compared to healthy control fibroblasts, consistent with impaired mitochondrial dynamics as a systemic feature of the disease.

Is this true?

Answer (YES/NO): YES